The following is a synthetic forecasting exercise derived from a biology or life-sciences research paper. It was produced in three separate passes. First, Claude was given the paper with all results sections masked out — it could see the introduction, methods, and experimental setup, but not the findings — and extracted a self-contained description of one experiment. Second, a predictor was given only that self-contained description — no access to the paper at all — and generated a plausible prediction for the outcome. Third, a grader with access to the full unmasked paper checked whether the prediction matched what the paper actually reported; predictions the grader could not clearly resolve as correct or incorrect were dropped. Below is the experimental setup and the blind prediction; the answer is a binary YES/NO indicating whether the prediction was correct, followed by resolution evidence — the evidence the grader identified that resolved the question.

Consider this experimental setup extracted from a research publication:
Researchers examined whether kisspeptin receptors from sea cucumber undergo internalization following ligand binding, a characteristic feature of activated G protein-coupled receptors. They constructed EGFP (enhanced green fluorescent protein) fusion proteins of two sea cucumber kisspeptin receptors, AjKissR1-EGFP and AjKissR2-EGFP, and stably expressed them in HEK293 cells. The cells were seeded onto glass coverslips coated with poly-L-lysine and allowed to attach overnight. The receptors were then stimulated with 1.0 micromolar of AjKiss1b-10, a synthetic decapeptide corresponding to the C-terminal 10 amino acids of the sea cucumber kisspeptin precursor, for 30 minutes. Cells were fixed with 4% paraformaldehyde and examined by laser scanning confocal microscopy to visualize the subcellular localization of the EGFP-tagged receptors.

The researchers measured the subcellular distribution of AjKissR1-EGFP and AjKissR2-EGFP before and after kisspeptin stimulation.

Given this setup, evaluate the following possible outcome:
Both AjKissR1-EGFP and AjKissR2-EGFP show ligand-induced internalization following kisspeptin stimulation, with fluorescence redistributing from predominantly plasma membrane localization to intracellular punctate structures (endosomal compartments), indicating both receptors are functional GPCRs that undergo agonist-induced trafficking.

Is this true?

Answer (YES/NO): YES